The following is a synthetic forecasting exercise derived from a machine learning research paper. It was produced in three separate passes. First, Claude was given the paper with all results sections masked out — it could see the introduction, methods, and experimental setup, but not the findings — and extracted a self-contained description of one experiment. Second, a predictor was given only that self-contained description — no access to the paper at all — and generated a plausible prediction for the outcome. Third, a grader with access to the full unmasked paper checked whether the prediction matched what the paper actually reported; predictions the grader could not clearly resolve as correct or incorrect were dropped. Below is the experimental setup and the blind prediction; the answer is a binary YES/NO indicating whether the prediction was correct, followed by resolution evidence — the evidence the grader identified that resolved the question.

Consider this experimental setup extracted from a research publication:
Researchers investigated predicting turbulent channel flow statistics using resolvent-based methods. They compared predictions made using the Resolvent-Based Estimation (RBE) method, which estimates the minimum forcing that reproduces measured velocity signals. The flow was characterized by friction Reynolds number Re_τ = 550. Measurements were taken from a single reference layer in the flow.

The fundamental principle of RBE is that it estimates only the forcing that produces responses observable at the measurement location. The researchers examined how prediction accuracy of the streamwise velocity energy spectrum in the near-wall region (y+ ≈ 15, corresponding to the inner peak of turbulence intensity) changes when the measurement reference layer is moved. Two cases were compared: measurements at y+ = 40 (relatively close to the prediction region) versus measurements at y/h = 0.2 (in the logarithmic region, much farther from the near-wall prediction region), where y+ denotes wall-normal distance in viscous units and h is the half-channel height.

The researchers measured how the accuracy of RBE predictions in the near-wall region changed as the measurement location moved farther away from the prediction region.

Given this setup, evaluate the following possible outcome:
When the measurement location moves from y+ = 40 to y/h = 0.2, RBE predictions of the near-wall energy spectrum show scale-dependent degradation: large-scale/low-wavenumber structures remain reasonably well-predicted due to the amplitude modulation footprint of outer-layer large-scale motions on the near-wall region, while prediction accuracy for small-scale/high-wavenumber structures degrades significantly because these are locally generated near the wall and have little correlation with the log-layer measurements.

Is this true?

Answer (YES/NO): YES